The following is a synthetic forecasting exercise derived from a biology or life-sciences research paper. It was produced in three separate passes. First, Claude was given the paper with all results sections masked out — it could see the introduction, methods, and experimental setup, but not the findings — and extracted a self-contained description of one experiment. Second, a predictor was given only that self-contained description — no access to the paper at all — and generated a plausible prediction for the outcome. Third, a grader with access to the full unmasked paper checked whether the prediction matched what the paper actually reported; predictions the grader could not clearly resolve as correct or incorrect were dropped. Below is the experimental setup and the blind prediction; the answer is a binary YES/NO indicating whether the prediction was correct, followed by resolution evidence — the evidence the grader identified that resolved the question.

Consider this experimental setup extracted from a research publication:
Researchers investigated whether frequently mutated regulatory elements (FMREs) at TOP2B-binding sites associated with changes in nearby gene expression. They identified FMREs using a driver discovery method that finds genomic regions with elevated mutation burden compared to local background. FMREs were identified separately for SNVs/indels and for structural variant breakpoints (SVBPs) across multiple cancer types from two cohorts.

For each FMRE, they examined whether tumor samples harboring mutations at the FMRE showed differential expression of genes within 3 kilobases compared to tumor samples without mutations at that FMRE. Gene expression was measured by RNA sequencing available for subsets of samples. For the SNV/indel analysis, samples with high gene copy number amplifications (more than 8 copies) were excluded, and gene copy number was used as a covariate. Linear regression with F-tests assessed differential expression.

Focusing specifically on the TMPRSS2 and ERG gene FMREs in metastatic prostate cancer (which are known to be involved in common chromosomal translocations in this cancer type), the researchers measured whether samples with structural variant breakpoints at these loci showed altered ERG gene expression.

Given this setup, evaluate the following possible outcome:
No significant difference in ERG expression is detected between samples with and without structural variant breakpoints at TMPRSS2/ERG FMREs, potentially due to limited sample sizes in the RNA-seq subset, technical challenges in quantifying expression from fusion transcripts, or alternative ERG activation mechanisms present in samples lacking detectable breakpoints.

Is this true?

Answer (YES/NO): NO